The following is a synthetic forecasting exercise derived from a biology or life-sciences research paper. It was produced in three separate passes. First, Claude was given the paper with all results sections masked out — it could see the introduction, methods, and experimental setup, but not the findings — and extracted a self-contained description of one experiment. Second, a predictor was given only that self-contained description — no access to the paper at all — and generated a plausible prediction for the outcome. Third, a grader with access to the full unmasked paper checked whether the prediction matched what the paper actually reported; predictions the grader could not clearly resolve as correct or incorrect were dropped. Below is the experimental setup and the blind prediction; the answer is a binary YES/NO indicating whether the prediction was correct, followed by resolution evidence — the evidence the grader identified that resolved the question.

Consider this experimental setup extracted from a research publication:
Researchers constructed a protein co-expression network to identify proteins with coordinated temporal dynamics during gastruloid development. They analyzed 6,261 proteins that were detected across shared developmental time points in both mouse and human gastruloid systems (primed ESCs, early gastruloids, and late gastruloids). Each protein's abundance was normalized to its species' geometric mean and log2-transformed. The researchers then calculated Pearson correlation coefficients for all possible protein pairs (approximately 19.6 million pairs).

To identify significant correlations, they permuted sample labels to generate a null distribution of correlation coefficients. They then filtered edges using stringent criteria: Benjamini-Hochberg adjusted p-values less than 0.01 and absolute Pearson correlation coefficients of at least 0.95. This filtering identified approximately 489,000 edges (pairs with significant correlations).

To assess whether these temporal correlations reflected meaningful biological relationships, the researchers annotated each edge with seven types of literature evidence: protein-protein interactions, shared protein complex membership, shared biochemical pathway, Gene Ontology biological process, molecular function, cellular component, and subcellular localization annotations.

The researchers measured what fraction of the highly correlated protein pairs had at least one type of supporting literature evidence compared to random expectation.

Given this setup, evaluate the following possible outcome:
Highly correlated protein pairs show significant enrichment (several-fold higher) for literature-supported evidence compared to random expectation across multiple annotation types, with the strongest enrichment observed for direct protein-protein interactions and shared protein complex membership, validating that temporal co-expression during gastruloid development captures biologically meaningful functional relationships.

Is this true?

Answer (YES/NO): NO